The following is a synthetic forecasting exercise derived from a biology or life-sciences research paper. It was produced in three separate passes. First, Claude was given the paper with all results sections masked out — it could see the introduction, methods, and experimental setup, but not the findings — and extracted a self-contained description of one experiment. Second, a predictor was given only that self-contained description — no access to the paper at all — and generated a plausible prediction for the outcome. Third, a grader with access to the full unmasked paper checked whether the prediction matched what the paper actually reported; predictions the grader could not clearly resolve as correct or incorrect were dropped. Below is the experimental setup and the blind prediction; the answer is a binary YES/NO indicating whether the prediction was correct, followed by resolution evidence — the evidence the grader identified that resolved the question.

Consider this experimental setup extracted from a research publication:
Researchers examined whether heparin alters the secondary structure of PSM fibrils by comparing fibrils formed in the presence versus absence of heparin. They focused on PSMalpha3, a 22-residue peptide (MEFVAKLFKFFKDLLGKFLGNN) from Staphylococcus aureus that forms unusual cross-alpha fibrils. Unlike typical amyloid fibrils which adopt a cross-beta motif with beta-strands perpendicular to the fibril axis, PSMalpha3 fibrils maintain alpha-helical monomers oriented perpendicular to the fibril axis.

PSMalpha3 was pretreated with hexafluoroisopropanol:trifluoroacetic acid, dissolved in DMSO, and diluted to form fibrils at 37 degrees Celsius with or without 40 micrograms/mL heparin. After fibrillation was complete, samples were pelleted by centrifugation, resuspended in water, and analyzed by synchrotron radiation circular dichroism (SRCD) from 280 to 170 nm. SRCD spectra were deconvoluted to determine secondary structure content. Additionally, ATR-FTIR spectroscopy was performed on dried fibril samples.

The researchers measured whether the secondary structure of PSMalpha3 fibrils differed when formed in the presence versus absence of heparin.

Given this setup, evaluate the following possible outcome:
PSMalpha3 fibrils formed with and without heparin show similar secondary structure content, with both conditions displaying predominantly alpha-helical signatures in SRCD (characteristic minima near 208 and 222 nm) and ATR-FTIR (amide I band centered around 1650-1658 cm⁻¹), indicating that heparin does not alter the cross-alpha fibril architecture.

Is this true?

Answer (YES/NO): YES